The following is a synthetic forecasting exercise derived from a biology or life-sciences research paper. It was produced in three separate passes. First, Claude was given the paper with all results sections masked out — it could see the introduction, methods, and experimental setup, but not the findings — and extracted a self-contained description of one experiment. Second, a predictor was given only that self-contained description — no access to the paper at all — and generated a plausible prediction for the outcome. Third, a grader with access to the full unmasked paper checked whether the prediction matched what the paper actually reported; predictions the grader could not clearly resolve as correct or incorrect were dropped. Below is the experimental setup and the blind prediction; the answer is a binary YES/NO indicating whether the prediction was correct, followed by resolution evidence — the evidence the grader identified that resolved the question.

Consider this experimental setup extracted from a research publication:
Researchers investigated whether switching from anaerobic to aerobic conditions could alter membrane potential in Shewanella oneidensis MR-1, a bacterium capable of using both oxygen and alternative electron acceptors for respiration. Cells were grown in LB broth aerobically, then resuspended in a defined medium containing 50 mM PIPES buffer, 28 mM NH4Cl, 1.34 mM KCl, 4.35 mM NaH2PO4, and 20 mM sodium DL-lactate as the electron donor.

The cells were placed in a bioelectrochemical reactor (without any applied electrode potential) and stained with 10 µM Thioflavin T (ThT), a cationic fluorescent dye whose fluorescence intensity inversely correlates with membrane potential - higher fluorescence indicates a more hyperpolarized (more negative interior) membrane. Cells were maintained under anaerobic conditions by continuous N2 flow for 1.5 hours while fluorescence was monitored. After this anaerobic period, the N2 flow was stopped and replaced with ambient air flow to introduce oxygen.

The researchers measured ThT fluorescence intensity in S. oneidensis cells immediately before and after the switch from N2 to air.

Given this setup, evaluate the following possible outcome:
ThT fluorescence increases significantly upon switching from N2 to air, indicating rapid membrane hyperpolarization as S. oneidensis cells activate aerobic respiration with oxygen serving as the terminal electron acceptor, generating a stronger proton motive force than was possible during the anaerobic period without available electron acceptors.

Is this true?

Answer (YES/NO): YES